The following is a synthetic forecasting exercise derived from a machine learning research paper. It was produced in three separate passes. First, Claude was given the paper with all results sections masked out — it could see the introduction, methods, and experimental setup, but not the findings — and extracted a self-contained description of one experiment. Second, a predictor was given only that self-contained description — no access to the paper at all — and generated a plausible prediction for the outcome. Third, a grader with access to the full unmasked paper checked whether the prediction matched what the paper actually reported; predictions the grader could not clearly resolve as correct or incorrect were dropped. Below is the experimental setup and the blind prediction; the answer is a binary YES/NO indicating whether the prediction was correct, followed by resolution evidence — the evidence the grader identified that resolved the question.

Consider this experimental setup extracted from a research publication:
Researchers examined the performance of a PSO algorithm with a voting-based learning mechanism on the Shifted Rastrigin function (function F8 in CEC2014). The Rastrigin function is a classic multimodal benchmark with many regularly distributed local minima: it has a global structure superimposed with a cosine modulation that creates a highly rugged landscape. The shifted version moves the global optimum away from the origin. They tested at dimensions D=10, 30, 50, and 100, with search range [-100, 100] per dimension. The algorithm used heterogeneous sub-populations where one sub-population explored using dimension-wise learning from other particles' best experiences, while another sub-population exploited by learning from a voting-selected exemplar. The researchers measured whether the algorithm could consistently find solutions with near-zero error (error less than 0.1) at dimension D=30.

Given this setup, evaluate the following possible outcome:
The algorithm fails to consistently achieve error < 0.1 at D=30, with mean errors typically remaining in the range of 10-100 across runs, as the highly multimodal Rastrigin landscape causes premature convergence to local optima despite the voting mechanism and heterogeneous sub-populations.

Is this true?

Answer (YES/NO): NO